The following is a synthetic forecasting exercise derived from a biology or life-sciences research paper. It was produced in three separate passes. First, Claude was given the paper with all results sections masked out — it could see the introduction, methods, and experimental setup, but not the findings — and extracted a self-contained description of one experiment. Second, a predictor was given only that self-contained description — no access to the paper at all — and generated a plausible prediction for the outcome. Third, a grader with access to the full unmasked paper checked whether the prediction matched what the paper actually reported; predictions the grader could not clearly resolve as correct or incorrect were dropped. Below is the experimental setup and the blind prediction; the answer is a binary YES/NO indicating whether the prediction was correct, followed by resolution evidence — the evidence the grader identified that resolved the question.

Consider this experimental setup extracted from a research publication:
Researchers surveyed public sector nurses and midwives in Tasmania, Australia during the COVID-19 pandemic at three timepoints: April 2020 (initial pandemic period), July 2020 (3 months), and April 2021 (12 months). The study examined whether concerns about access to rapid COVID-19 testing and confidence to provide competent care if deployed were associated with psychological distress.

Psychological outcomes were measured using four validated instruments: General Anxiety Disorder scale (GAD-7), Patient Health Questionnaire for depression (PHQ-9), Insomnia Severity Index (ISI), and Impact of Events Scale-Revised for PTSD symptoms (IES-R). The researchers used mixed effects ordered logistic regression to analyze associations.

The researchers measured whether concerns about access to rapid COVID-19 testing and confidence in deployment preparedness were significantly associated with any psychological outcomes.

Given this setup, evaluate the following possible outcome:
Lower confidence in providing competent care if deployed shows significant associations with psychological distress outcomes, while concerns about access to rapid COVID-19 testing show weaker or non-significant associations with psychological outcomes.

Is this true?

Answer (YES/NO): NO